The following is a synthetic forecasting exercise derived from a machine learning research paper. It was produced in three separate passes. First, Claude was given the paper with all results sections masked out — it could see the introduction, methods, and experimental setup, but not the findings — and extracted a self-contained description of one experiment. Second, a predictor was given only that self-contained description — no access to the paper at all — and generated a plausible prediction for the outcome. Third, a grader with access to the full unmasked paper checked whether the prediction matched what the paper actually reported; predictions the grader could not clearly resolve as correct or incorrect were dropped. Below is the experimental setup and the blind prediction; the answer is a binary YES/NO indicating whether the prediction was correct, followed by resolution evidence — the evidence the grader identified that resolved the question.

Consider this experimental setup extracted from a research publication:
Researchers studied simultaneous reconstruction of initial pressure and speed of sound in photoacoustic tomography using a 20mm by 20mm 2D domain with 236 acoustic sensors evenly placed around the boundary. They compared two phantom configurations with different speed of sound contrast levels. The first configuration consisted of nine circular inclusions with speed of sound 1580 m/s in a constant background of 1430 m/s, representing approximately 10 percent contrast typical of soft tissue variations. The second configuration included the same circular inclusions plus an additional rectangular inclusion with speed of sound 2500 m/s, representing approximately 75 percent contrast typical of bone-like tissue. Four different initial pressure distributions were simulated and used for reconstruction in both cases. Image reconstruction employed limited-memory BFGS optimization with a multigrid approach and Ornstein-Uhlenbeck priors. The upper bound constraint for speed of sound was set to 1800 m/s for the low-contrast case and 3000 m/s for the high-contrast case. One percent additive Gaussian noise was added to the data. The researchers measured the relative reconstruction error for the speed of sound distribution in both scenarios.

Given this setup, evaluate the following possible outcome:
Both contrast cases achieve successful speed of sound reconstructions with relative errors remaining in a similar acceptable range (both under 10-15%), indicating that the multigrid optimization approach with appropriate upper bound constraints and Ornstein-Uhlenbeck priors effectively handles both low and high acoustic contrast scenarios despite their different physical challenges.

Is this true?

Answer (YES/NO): NO